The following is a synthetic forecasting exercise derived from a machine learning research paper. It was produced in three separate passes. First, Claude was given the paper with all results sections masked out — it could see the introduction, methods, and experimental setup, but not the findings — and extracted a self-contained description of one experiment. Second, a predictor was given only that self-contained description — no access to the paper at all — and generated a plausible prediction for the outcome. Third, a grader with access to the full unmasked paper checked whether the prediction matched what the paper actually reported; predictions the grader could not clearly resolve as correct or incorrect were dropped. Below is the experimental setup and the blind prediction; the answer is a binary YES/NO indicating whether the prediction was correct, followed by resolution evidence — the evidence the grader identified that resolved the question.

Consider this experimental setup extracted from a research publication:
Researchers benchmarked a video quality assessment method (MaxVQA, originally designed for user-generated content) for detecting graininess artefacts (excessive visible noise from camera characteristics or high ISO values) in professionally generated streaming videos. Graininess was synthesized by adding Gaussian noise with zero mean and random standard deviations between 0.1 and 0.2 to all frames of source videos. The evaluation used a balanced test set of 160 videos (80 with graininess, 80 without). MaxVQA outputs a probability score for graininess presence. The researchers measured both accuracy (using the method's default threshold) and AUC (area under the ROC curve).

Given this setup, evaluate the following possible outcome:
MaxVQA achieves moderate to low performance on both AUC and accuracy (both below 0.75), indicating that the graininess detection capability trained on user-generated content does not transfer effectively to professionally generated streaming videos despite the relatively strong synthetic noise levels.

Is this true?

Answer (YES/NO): YES